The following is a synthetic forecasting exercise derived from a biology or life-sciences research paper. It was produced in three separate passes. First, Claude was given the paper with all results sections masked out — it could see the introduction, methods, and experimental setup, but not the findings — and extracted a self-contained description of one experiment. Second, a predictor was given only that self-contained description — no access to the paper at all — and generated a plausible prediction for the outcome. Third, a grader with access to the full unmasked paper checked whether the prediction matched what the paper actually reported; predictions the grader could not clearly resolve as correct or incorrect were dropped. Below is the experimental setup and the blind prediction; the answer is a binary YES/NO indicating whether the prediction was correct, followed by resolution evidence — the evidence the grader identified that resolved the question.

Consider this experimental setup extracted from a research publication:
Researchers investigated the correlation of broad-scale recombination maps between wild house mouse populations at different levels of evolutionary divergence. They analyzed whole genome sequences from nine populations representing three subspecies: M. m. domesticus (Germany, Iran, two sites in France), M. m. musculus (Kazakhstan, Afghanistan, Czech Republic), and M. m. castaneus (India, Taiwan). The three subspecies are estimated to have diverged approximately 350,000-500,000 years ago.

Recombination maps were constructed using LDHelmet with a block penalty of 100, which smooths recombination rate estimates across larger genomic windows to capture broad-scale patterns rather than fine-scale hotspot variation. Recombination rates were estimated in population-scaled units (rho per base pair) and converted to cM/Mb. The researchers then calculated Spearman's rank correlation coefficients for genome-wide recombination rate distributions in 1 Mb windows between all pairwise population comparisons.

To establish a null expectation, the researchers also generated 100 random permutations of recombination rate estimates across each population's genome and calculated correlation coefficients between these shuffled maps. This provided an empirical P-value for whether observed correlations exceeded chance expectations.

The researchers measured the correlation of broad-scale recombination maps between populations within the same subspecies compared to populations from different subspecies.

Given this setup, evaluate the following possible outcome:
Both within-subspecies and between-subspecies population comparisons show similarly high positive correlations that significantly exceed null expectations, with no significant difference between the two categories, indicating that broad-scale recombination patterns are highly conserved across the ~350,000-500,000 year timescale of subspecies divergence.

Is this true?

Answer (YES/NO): NO